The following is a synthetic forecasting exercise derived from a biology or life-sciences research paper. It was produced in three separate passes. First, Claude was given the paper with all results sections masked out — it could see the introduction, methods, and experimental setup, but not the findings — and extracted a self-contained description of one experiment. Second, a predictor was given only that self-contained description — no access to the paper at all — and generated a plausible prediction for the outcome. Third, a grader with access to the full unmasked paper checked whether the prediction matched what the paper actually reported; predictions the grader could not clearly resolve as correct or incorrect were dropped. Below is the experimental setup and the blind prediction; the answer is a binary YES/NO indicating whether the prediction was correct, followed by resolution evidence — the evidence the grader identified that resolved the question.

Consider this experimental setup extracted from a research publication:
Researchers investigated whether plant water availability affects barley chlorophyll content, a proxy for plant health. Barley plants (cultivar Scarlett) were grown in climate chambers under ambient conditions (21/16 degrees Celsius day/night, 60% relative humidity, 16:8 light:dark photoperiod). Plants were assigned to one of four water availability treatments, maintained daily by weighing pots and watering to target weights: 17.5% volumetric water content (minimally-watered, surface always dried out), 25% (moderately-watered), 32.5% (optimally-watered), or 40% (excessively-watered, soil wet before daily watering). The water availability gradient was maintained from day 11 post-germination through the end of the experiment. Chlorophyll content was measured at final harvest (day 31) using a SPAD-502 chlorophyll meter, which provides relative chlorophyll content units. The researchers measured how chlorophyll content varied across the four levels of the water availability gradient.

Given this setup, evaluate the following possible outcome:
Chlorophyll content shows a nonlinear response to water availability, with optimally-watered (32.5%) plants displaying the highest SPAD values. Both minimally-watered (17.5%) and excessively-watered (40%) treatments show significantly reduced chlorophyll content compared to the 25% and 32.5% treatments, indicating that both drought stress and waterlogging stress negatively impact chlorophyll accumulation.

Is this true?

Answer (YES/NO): NO